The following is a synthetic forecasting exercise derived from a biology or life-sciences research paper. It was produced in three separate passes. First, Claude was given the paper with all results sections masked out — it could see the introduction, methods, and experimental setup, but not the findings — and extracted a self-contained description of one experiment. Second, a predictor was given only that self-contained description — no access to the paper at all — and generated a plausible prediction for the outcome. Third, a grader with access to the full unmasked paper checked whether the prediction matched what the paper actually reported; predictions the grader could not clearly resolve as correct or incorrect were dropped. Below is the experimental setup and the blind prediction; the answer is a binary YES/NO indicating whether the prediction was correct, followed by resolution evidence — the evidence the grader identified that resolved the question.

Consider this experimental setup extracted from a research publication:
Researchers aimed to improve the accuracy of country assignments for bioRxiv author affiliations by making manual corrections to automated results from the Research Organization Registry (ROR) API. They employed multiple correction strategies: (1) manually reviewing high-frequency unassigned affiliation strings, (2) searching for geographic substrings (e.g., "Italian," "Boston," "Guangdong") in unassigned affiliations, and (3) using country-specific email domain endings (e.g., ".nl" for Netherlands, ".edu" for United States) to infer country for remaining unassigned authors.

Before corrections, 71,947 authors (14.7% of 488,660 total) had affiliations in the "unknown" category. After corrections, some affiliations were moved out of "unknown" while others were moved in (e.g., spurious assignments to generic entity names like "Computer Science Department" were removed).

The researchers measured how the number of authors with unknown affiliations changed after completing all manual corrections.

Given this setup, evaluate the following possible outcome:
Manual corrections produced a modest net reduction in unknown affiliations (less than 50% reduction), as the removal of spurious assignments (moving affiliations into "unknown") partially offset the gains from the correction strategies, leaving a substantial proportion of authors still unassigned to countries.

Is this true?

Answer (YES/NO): YES